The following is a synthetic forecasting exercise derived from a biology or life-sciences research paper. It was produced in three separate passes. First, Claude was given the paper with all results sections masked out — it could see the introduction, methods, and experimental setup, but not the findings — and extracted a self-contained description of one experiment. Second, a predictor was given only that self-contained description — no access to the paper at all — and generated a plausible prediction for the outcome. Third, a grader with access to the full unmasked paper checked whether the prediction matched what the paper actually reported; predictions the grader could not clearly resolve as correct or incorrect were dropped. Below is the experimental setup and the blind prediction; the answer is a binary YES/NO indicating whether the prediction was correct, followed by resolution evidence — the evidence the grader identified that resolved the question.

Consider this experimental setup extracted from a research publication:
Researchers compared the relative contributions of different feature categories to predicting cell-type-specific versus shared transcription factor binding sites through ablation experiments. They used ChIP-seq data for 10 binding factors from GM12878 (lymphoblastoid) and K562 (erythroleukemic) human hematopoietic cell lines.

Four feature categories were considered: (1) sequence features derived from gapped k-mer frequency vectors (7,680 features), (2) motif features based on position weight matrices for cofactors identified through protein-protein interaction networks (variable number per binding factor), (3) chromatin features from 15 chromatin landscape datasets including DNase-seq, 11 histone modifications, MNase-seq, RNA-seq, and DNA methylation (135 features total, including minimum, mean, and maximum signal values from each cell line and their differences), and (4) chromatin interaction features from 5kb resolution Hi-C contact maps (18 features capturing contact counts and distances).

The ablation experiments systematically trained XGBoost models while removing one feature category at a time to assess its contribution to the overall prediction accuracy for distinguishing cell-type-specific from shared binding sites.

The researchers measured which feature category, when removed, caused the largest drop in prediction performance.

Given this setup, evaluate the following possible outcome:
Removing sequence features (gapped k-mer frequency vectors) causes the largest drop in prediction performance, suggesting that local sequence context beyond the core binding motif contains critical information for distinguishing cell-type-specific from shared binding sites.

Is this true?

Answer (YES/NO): NO